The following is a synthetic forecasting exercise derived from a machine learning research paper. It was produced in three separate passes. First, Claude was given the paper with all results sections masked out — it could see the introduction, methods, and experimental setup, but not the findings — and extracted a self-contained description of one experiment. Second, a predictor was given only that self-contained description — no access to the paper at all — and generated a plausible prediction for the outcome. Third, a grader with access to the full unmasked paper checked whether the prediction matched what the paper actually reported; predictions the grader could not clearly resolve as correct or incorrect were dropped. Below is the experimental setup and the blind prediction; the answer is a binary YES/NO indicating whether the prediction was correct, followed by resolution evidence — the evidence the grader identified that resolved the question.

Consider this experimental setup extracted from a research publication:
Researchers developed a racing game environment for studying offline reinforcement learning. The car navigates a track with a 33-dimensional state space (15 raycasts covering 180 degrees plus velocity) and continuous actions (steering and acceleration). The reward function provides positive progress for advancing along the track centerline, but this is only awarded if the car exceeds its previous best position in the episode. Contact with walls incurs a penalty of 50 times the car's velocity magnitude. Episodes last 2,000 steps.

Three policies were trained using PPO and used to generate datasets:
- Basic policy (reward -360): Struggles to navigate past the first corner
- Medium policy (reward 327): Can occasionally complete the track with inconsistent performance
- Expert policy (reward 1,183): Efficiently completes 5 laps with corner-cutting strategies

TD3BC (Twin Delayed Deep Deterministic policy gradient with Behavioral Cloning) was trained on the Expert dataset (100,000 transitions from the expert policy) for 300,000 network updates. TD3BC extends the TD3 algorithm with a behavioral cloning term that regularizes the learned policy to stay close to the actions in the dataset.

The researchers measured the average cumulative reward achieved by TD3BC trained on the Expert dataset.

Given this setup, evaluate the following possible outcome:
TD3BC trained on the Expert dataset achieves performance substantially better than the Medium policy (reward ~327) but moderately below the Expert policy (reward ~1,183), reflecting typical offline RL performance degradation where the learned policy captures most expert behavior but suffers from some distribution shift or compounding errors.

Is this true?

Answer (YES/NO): NO